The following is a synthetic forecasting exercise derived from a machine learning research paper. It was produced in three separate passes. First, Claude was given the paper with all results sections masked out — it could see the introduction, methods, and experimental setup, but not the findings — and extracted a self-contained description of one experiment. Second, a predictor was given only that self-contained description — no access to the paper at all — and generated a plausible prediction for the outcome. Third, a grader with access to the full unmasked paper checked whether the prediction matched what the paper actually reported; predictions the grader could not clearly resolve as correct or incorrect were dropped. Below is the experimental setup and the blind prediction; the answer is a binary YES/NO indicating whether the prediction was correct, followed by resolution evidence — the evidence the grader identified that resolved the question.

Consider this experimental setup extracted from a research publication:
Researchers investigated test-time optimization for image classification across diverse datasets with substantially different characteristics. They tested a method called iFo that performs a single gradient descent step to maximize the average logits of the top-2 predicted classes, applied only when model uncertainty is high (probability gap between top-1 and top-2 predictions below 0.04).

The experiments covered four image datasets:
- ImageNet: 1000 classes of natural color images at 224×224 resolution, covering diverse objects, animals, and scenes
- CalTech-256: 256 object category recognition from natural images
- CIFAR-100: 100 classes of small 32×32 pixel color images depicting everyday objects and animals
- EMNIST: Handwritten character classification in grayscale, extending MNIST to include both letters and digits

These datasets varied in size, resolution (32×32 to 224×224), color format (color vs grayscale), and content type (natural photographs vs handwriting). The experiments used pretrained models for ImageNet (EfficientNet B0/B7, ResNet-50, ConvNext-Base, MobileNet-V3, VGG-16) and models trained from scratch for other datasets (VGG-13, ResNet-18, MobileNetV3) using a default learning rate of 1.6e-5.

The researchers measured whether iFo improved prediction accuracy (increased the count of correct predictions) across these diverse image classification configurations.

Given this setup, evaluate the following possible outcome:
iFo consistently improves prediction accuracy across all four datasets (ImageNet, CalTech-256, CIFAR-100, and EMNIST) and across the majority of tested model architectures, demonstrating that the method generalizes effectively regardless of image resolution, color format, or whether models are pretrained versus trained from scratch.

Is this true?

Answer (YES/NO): NO